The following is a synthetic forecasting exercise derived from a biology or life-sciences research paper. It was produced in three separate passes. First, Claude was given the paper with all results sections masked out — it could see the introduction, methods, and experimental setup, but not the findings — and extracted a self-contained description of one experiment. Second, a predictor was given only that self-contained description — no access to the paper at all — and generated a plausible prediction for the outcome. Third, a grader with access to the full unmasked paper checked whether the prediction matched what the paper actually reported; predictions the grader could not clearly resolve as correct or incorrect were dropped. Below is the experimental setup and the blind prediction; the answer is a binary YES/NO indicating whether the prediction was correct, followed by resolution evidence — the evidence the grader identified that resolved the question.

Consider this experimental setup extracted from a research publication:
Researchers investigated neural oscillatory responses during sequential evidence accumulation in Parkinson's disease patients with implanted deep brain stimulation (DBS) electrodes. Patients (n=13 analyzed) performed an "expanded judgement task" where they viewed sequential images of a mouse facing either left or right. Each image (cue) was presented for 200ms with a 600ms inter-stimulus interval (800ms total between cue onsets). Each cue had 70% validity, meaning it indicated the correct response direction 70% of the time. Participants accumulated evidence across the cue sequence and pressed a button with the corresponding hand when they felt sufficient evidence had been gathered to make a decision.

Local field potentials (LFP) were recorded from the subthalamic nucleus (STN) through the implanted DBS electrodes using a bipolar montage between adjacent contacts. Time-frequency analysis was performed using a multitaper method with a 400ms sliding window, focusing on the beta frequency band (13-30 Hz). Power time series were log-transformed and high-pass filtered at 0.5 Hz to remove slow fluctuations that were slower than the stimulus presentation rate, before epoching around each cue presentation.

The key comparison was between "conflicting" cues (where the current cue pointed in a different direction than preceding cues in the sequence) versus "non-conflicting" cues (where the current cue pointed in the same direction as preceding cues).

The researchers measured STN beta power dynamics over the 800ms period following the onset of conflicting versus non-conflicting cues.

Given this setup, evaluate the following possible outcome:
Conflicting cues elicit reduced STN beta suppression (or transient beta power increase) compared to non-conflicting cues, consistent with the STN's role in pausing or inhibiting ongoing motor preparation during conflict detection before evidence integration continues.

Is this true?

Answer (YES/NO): YES